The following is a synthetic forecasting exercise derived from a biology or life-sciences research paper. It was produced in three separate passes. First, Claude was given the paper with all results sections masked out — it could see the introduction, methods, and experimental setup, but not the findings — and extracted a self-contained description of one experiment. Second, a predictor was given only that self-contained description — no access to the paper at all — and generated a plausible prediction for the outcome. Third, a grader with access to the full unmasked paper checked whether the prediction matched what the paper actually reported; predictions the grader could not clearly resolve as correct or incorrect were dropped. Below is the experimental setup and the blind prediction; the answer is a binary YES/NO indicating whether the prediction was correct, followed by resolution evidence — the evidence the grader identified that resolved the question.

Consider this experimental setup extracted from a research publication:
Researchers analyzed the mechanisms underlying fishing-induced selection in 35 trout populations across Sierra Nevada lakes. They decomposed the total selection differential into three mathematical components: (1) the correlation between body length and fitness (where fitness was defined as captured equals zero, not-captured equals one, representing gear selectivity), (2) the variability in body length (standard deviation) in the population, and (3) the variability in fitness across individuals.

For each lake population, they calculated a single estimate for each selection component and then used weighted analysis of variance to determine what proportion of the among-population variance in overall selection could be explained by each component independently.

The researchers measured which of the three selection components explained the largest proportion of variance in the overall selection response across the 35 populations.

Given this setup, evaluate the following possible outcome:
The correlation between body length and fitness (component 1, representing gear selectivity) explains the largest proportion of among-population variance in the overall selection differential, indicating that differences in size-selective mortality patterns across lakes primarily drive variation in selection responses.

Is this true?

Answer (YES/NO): YES